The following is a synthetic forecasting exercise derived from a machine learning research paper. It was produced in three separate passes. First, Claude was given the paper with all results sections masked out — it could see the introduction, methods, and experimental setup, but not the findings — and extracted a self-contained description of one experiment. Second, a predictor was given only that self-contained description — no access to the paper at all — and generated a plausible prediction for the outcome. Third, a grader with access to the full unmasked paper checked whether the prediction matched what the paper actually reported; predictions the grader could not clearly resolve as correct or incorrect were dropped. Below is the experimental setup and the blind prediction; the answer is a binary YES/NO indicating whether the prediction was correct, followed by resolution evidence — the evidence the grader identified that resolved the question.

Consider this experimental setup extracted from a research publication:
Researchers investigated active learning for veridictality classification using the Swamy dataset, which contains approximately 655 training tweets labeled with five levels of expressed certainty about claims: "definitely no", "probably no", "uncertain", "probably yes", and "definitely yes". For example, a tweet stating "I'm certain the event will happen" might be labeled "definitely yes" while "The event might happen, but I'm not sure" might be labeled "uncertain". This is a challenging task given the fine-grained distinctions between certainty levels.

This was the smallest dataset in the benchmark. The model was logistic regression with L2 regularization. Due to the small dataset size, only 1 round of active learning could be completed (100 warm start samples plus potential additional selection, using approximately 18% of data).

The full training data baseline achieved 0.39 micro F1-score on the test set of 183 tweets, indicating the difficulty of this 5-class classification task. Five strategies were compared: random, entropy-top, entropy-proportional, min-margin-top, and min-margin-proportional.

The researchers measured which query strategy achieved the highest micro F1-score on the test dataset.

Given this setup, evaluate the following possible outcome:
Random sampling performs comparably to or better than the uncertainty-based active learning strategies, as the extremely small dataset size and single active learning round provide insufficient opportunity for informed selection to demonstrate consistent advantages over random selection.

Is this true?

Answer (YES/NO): NO